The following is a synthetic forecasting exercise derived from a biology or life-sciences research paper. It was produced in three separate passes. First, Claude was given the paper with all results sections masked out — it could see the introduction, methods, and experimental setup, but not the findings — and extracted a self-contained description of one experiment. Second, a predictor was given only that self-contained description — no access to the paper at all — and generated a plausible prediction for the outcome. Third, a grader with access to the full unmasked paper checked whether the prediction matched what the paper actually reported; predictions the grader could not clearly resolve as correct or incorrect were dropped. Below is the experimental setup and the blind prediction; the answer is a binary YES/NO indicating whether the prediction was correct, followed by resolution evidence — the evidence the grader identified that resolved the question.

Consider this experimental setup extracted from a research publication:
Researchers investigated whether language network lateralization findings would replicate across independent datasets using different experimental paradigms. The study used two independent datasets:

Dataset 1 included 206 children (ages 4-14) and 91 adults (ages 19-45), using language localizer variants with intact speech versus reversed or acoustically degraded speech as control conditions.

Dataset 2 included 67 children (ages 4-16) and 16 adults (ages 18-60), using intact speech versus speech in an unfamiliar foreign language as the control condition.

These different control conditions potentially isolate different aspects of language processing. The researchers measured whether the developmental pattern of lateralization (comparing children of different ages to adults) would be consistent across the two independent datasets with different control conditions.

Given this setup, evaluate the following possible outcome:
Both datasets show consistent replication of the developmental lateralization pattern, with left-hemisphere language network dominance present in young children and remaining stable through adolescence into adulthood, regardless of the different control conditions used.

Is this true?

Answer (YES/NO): YES